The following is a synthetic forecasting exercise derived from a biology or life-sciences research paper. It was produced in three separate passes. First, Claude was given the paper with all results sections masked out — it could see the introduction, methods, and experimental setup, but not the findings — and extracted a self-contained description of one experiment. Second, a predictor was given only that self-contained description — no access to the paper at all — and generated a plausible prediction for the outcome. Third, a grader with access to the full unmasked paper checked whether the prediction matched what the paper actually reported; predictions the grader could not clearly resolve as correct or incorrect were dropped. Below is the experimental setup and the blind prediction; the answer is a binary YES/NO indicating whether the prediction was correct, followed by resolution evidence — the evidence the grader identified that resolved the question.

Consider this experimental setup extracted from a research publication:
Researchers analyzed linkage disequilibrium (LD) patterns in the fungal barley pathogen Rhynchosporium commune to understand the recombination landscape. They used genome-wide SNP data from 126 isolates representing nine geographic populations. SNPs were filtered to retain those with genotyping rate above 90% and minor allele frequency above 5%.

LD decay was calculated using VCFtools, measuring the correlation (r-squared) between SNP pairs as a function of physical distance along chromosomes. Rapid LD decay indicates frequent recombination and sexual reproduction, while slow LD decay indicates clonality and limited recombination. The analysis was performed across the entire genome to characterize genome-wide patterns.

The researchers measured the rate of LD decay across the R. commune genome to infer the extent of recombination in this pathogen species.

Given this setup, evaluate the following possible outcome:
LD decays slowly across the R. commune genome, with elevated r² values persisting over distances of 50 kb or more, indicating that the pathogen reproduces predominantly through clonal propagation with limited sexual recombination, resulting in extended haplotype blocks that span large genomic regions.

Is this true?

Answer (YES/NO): NO